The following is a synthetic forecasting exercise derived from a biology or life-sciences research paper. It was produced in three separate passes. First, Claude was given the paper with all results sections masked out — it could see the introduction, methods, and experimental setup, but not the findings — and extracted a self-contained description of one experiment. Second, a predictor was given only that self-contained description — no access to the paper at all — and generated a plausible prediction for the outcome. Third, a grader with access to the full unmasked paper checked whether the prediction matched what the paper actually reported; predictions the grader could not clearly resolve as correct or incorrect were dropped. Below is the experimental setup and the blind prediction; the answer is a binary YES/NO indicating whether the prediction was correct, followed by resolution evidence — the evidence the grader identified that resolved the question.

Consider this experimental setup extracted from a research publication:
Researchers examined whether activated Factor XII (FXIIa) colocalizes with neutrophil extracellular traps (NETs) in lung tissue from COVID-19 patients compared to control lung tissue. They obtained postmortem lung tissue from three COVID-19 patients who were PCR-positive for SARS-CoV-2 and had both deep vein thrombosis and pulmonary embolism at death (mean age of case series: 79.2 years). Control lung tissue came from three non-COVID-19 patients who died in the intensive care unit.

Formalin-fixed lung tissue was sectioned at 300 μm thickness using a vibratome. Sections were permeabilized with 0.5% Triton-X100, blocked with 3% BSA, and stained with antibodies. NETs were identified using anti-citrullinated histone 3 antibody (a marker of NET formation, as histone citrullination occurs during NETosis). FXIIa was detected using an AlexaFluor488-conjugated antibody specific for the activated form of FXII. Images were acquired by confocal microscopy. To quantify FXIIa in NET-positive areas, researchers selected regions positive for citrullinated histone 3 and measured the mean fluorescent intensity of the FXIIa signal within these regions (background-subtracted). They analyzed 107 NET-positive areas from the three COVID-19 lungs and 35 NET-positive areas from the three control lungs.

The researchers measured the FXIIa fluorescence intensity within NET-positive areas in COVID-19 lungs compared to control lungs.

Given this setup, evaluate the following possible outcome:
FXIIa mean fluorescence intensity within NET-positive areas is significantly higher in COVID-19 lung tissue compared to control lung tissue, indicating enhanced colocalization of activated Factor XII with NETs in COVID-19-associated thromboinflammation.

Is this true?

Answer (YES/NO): YES